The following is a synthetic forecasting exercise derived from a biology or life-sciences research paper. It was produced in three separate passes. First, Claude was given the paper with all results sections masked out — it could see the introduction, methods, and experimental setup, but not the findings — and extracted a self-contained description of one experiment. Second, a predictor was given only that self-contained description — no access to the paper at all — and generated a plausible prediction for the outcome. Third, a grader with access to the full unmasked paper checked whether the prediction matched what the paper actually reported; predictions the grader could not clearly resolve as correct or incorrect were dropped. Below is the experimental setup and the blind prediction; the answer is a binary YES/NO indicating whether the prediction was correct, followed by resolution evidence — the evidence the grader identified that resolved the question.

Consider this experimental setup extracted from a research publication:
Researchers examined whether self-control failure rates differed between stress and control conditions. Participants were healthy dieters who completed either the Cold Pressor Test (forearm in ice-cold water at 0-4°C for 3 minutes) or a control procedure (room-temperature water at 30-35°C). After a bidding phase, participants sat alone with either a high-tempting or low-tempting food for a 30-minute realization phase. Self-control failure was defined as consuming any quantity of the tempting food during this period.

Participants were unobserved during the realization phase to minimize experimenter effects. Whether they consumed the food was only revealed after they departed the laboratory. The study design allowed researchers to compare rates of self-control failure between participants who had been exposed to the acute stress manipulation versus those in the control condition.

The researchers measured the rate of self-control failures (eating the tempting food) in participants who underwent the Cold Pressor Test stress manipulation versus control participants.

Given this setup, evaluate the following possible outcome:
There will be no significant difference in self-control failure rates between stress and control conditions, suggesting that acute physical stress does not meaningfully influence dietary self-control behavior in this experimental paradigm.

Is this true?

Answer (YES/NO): YES